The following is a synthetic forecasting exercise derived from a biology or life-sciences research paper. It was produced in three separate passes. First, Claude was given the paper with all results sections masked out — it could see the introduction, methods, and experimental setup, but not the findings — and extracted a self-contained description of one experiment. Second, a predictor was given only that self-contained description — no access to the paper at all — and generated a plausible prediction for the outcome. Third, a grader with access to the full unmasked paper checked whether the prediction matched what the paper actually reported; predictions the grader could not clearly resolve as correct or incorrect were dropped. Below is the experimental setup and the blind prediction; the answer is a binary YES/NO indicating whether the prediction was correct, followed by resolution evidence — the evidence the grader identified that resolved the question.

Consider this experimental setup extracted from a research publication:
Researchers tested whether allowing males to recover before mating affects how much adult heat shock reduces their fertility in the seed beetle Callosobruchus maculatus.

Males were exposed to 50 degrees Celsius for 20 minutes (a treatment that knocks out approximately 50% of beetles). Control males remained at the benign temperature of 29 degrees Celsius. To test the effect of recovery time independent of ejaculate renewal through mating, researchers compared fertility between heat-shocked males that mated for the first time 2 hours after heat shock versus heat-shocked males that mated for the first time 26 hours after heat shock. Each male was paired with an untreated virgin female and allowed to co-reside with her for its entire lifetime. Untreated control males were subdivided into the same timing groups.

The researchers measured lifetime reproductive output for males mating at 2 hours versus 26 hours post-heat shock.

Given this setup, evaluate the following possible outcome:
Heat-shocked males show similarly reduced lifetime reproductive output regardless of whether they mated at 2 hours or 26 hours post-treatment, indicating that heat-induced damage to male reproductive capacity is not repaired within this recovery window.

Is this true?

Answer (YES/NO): NO